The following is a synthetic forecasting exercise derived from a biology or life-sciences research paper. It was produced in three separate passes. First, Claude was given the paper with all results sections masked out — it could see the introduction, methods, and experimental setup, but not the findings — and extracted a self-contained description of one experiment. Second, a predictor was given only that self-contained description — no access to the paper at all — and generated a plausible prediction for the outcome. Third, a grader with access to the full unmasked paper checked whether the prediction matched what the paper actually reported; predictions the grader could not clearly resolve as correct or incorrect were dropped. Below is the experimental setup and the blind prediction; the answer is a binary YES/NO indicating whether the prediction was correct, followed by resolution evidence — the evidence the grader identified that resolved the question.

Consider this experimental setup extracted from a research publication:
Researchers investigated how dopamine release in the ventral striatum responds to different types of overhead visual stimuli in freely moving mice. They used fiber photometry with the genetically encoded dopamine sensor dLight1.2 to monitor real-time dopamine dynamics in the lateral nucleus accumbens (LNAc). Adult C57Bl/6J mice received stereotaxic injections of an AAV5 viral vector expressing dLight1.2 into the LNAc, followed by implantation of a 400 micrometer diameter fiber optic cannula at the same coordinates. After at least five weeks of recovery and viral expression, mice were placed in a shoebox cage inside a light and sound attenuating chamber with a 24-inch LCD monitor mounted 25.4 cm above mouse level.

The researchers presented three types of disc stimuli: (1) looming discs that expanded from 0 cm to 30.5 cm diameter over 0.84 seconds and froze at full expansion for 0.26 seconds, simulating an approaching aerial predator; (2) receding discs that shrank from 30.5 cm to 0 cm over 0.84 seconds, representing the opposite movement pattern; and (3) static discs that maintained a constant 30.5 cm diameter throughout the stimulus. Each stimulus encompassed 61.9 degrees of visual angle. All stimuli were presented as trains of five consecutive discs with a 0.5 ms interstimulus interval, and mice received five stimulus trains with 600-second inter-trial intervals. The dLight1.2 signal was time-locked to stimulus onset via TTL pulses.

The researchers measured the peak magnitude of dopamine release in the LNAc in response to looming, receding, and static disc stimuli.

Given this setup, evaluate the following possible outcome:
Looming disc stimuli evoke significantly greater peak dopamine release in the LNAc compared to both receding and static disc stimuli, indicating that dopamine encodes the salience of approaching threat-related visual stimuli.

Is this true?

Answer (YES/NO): NO